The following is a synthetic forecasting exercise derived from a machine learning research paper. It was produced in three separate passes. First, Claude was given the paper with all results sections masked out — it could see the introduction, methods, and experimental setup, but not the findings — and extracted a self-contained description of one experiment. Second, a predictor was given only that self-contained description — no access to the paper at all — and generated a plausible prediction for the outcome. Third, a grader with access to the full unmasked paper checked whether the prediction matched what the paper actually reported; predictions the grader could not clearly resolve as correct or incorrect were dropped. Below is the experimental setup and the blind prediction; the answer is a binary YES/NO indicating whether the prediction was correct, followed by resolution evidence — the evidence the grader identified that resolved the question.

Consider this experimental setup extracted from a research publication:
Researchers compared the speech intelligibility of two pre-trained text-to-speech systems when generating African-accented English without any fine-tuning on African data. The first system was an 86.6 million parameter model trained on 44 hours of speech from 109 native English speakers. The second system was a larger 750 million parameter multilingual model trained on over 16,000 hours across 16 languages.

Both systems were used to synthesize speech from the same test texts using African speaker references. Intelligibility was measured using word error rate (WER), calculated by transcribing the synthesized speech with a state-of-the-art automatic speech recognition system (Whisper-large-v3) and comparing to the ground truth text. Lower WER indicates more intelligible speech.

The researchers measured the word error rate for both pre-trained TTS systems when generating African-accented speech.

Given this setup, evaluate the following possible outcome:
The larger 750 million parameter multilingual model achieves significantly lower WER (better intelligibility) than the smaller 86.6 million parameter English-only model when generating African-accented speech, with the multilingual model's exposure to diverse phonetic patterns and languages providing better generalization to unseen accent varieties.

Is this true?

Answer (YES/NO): YES